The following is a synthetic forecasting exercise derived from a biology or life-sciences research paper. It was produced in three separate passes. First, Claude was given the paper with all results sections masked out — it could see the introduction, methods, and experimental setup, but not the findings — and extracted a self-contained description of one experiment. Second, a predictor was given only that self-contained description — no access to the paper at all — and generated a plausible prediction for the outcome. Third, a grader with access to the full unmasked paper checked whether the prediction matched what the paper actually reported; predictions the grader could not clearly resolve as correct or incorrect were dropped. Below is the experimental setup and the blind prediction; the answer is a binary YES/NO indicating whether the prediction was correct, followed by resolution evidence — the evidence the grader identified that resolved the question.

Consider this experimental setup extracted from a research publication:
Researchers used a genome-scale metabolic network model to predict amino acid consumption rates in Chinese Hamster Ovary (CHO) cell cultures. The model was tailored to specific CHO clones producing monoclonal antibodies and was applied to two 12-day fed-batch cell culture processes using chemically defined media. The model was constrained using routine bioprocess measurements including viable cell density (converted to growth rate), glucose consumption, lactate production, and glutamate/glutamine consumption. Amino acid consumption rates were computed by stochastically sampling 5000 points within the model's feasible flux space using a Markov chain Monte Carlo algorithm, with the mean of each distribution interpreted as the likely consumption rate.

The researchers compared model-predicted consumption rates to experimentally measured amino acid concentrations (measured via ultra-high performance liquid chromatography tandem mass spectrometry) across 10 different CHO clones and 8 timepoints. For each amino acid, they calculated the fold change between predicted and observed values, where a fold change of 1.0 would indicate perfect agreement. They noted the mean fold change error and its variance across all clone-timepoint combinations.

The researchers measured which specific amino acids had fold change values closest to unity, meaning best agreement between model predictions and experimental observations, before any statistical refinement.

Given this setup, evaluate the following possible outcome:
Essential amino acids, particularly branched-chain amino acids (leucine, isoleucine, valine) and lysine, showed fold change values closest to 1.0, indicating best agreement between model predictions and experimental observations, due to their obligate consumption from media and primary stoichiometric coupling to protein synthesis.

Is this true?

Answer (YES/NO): NO